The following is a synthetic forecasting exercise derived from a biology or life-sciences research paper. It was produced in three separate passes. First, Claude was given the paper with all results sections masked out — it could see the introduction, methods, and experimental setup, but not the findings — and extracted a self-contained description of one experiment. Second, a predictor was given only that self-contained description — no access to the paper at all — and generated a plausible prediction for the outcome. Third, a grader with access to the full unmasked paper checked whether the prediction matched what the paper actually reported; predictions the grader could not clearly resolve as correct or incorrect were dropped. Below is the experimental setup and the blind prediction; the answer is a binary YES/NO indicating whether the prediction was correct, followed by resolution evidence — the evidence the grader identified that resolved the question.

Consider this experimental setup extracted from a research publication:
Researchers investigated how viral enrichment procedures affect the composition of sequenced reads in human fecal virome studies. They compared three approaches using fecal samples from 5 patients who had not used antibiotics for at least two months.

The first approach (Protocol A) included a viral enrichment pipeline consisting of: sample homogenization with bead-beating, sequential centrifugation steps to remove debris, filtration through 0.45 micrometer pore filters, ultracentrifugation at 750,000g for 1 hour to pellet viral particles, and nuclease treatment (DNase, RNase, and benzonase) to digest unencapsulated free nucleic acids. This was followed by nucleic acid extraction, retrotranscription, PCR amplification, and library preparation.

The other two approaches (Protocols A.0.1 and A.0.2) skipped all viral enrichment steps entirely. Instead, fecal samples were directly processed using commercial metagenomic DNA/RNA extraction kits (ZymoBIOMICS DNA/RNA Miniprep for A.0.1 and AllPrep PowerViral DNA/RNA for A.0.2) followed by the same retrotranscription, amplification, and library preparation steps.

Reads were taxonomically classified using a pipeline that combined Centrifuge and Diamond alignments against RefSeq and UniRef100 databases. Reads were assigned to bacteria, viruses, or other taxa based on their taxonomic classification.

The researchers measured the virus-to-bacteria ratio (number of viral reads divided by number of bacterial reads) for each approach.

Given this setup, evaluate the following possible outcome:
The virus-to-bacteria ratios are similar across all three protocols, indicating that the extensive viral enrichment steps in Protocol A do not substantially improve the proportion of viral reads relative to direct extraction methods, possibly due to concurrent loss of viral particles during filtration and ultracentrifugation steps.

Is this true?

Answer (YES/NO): NO